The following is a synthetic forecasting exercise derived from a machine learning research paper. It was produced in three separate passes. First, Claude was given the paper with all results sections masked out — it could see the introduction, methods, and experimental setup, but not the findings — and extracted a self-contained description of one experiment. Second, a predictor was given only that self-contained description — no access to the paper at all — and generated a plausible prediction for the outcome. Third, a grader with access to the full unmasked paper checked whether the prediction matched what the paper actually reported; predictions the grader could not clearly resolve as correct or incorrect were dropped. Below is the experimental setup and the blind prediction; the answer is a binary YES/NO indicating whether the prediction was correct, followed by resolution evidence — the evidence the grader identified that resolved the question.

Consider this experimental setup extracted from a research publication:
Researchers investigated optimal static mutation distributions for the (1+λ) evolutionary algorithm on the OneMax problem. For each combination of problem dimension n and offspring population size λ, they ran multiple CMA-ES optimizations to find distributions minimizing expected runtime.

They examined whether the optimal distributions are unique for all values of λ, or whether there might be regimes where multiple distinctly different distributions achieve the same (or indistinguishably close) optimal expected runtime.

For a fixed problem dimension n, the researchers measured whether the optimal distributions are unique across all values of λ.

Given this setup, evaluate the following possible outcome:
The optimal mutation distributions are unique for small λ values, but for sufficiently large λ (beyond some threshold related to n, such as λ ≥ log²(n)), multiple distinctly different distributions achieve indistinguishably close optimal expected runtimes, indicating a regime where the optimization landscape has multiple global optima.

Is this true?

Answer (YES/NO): YES